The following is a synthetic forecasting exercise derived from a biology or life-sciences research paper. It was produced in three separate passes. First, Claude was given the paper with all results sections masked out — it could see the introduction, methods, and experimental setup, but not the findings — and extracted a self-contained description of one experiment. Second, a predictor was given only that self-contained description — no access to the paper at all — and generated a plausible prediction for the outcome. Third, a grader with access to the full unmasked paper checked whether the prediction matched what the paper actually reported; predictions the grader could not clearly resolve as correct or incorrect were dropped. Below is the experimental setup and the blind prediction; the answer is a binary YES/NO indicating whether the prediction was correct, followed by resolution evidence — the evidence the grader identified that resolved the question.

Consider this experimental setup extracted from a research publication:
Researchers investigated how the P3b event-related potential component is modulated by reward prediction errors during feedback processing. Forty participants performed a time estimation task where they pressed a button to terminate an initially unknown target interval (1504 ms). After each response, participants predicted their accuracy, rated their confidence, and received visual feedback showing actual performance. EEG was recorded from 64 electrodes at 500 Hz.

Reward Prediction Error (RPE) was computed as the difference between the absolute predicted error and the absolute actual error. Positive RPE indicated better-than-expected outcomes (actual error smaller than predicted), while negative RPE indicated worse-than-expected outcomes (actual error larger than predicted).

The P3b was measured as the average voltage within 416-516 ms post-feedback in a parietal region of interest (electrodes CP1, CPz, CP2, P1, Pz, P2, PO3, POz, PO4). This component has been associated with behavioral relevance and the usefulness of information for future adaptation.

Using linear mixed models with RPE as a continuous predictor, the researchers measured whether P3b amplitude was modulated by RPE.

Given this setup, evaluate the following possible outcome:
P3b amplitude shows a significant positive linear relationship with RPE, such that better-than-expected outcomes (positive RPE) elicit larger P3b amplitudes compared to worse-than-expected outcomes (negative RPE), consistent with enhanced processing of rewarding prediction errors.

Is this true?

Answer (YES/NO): NO